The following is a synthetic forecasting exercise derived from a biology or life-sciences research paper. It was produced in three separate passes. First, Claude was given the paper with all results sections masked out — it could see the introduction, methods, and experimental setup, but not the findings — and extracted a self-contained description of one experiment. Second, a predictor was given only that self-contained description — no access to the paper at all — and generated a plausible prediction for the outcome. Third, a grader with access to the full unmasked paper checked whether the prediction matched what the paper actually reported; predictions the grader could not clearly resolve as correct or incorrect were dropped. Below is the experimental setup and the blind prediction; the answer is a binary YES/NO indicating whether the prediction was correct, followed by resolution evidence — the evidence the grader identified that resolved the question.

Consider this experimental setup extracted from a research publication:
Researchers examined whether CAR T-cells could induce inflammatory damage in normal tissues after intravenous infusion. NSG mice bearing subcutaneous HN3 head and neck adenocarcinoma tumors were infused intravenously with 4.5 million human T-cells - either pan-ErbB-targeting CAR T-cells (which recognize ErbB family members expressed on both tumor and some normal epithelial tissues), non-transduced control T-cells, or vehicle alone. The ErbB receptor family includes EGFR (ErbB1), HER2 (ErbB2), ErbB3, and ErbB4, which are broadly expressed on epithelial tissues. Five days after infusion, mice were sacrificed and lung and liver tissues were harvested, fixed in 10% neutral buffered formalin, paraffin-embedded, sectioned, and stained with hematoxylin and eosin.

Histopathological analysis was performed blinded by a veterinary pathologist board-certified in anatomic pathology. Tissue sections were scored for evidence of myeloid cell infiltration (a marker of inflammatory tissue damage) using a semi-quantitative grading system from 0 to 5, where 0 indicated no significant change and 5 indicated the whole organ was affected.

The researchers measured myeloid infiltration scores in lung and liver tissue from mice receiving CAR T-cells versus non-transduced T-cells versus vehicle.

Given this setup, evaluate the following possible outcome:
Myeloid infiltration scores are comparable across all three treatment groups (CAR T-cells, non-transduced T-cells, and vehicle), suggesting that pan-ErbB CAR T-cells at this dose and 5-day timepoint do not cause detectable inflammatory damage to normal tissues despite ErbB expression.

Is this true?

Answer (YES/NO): NO